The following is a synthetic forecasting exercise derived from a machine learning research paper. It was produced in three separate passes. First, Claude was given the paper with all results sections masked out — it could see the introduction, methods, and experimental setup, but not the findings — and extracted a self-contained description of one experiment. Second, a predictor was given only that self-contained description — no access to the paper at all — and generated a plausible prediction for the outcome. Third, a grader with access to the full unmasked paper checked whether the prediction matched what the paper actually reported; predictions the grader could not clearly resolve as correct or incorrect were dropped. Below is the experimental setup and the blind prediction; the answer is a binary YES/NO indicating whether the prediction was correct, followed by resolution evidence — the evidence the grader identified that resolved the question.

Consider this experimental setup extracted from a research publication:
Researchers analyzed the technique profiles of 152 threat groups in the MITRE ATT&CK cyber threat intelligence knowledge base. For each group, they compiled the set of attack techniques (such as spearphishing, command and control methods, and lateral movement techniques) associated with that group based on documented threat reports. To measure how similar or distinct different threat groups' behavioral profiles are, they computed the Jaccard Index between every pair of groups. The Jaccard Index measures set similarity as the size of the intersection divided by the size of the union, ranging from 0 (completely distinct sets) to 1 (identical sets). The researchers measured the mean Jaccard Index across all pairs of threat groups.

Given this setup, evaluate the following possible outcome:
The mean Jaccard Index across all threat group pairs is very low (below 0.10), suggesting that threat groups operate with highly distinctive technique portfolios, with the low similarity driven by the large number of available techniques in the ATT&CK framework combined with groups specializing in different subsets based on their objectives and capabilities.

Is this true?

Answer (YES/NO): YES